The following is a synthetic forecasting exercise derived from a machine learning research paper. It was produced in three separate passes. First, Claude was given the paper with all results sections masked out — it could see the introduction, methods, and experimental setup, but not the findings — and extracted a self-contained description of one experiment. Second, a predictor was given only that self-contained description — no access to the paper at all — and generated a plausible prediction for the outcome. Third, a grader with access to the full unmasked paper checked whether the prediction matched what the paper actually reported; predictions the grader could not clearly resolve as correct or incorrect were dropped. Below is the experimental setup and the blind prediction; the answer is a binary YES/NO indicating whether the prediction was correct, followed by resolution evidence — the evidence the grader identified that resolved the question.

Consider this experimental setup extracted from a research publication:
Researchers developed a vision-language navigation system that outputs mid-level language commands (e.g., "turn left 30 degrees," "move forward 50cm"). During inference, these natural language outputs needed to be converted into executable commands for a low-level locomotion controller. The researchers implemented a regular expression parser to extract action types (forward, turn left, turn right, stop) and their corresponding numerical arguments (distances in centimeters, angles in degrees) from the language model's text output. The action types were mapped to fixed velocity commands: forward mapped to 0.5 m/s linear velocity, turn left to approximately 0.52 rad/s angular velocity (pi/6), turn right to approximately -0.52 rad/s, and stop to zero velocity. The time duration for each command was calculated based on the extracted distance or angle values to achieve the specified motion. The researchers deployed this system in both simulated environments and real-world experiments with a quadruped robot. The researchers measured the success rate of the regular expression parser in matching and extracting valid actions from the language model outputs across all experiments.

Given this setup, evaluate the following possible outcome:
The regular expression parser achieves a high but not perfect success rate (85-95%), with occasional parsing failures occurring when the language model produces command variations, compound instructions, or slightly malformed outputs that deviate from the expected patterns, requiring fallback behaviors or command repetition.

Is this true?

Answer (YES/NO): NO